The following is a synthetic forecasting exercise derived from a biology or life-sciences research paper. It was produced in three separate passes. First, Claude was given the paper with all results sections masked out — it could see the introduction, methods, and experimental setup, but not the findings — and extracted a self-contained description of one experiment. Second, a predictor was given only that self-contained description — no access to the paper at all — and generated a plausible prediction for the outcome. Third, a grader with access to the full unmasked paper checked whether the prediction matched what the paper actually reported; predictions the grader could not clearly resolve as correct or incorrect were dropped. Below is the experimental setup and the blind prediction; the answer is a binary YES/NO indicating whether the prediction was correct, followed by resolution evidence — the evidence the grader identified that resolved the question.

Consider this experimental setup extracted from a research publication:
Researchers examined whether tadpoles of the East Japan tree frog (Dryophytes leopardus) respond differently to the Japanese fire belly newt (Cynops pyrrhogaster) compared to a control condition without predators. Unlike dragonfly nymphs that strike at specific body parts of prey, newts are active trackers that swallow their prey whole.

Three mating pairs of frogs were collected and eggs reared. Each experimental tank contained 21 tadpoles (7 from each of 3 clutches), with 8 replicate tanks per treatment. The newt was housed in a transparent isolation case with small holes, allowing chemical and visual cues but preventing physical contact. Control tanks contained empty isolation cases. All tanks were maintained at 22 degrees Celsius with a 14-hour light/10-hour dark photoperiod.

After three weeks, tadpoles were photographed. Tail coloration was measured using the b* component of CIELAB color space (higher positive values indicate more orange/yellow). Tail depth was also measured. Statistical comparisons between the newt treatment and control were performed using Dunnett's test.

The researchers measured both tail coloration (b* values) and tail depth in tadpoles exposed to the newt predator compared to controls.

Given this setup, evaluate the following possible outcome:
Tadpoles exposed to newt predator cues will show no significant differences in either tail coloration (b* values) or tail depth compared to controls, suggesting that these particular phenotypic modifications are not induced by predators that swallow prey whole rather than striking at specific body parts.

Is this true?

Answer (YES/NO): YES